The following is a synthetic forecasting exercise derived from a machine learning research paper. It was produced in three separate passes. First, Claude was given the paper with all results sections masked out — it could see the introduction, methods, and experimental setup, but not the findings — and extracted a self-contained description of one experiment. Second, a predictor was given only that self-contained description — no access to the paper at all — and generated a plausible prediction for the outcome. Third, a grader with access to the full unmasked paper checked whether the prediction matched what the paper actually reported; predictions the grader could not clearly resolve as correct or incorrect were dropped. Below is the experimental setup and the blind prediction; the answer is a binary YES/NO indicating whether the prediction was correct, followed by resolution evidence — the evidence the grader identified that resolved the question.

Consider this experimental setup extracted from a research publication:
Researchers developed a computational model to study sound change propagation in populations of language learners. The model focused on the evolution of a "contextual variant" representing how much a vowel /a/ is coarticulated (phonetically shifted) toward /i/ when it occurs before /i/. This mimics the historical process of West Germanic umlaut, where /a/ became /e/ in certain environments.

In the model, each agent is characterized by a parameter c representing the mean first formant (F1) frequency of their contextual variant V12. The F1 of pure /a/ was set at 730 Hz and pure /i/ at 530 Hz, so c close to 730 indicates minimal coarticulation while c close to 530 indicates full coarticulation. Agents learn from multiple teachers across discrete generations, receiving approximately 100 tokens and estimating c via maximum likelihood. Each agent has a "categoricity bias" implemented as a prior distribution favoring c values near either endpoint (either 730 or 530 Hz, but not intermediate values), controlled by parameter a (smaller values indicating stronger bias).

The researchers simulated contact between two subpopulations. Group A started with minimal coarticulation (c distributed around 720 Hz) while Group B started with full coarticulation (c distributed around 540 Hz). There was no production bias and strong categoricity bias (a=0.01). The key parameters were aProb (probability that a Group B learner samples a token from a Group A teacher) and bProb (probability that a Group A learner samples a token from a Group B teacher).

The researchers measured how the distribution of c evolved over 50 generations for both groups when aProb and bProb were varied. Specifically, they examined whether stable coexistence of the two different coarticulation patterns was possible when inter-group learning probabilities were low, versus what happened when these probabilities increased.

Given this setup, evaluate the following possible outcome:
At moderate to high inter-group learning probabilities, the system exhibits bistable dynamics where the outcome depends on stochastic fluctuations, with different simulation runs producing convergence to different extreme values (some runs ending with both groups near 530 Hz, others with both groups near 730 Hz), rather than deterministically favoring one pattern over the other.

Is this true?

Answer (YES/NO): NO